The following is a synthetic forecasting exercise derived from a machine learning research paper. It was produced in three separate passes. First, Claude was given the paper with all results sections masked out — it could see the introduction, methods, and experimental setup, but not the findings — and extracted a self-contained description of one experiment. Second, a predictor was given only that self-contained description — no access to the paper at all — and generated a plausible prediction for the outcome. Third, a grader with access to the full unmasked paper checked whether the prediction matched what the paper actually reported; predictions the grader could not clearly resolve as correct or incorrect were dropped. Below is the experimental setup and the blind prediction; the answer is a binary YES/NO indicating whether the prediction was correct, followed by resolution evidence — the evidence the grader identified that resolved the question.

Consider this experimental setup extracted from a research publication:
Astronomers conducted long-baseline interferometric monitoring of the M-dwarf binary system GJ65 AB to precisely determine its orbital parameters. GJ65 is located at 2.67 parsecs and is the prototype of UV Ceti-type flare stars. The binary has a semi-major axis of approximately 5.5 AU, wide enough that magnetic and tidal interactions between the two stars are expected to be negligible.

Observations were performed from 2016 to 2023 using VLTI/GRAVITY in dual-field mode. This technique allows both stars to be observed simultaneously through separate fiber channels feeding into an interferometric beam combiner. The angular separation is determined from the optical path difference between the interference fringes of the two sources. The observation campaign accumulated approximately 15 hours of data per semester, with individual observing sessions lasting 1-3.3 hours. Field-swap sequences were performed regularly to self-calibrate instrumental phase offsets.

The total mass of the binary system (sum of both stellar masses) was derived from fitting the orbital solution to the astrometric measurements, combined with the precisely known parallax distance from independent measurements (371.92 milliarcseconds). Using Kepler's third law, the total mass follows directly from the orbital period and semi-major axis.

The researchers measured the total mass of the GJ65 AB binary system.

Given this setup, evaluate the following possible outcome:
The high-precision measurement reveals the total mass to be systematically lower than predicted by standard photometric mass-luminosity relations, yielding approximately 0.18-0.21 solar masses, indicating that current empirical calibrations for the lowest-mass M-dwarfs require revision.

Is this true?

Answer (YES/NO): NO